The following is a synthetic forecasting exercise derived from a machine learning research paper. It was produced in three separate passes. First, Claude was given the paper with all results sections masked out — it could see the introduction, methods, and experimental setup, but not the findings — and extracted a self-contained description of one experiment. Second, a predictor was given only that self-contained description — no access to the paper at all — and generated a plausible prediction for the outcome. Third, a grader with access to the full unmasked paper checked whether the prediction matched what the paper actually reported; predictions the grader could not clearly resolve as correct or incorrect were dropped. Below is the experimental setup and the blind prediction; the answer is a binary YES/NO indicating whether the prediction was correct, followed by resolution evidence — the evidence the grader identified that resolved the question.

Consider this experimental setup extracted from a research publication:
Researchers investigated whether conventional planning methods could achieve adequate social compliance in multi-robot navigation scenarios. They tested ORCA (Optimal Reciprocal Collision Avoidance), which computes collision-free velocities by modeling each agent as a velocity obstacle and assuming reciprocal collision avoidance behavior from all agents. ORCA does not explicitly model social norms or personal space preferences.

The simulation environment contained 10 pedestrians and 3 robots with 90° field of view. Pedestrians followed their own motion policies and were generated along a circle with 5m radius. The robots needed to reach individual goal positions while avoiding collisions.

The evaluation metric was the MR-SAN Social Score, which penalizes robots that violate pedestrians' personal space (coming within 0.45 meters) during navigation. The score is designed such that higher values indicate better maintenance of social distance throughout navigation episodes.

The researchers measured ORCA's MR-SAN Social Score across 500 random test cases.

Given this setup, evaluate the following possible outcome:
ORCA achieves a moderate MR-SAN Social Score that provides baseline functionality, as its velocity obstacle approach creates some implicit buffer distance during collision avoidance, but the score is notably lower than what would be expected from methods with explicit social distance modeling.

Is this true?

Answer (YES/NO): NO